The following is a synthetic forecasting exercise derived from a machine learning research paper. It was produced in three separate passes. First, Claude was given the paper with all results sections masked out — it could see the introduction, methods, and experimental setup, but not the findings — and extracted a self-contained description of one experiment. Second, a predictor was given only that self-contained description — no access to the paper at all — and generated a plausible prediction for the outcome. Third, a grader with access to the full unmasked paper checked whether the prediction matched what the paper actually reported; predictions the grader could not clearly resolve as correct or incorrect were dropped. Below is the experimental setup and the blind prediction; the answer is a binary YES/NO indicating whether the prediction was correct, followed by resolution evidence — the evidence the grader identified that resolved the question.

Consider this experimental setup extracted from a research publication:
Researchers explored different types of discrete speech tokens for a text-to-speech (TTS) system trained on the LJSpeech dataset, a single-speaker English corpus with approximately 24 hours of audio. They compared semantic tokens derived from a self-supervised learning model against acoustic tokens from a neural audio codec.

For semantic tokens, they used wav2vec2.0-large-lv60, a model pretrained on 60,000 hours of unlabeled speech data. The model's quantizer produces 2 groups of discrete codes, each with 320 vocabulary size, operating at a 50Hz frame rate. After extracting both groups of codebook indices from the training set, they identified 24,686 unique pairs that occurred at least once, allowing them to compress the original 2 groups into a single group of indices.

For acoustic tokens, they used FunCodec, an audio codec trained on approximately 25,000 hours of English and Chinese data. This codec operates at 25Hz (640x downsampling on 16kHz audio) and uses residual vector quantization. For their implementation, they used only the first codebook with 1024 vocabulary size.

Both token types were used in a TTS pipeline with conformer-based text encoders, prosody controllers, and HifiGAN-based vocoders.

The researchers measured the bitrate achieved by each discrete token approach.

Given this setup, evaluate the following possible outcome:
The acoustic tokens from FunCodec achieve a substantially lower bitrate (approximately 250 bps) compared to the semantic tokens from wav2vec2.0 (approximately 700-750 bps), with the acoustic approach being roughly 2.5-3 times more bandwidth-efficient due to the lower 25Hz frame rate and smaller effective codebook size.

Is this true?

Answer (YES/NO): YES